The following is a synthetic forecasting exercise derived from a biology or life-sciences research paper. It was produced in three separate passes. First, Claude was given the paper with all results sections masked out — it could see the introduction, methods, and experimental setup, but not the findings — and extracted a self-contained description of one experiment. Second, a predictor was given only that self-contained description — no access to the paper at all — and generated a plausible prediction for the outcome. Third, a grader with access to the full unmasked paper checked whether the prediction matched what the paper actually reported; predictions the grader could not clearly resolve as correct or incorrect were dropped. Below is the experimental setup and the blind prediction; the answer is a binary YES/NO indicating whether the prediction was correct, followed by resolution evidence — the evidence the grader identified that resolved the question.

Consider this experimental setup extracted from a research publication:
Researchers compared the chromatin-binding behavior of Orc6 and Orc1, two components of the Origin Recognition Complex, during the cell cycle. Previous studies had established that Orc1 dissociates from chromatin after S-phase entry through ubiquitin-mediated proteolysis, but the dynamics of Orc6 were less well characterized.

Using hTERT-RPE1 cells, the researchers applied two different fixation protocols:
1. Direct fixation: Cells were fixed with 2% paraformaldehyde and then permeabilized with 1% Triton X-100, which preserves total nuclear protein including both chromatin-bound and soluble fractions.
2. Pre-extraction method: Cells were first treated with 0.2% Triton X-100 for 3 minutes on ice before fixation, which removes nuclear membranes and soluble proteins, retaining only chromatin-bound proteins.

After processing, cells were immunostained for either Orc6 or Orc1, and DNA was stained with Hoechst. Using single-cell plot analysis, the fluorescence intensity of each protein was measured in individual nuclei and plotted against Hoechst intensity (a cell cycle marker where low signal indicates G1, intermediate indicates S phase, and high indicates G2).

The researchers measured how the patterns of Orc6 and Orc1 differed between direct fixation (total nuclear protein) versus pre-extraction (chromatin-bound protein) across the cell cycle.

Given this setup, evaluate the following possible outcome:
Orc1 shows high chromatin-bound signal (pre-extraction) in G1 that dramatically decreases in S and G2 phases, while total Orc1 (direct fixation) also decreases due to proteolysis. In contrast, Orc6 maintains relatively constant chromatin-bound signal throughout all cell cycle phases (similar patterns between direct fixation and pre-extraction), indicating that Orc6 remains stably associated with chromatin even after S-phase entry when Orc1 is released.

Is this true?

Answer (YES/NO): NO